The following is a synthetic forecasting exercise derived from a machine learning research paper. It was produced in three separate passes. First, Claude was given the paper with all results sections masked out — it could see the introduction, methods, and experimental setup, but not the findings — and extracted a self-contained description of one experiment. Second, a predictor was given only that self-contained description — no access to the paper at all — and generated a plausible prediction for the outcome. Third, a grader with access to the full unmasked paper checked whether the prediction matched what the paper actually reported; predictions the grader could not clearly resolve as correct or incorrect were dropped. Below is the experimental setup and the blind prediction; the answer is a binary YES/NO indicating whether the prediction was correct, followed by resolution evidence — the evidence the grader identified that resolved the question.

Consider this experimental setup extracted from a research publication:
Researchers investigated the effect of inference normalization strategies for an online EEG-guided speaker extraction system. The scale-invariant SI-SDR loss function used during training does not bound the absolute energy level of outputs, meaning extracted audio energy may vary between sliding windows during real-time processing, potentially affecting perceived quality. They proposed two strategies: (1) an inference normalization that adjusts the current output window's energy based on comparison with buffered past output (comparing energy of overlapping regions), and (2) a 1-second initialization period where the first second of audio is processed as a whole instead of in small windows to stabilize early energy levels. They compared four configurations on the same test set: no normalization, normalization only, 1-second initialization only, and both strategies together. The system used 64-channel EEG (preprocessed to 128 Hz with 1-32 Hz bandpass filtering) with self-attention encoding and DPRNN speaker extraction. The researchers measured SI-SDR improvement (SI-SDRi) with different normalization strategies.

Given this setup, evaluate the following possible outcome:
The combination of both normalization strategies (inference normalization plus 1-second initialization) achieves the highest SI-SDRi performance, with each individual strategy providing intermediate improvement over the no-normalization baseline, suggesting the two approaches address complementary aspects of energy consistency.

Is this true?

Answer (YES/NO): NO